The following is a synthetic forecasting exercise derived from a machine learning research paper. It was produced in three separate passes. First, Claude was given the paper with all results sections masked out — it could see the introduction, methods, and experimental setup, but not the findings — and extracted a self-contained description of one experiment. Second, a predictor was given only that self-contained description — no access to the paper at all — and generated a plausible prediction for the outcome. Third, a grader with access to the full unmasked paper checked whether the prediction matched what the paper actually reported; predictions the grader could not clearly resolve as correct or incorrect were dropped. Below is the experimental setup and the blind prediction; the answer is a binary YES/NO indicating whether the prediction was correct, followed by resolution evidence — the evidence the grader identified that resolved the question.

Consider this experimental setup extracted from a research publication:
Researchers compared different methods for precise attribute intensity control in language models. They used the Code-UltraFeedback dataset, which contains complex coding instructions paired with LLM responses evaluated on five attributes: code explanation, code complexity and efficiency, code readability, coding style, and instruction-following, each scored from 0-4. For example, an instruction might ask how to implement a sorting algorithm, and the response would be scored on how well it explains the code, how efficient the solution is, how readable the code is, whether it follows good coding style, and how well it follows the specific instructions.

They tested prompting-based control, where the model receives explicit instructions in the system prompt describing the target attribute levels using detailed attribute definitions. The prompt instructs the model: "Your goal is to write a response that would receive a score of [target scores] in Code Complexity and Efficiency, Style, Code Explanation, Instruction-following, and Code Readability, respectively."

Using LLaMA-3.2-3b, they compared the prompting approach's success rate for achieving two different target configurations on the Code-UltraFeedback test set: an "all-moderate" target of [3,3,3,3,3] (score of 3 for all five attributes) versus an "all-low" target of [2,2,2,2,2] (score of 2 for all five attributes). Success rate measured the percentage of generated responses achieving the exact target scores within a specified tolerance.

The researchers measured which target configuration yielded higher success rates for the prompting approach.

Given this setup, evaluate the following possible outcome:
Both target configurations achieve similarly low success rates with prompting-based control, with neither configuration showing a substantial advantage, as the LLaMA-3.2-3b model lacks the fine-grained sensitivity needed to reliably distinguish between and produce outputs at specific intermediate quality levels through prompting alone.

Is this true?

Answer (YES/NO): YES